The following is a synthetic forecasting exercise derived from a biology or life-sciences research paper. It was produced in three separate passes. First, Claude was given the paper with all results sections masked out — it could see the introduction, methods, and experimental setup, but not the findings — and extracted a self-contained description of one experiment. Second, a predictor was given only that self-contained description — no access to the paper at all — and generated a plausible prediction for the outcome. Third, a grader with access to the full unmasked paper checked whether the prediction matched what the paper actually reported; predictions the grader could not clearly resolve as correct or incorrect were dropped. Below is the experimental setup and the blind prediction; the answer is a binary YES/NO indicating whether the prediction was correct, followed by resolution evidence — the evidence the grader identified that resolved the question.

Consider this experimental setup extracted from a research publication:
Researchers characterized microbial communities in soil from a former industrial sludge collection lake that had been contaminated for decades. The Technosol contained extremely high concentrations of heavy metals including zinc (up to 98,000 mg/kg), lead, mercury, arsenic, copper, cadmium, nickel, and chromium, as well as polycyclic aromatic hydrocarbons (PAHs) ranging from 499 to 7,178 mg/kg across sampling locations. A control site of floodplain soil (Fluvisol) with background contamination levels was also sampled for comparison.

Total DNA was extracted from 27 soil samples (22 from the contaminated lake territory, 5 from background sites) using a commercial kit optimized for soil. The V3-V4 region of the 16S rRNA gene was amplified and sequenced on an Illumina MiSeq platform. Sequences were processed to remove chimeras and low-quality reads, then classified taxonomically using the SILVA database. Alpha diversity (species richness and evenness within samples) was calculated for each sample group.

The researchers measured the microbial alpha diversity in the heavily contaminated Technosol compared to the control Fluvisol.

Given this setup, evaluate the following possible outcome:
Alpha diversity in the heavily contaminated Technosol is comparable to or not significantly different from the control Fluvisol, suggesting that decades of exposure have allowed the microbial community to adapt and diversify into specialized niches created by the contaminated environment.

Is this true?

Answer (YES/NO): NO